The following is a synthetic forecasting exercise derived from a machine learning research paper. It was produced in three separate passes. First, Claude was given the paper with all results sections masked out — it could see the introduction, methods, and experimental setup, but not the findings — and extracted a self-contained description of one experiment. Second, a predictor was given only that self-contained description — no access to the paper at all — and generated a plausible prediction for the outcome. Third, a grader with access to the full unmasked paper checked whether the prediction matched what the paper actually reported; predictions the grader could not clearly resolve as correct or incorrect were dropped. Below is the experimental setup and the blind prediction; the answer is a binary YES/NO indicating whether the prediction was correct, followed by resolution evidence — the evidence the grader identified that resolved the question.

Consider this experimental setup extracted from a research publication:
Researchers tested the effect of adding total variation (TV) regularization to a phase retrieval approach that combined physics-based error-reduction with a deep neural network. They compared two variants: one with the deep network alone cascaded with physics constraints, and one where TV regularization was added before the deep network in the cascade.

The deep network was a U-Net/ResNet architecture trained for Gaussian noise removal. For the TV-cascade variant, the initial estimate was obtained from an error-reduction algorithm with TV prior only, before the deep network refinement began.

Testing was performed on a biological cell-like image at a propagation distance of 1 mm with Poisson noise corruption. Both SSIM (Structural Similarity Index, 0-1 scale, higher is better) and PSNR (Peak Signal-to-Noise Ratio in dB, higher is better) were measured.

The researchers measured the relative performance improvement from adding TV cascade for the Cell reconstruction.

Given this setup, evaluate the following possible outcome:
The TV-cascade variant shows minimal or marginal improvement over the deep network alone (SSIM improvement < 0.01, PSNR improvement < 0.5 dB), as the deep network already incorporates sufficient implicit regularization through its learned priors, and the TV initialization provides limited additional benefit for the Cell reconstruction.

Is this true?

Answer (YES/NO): NO